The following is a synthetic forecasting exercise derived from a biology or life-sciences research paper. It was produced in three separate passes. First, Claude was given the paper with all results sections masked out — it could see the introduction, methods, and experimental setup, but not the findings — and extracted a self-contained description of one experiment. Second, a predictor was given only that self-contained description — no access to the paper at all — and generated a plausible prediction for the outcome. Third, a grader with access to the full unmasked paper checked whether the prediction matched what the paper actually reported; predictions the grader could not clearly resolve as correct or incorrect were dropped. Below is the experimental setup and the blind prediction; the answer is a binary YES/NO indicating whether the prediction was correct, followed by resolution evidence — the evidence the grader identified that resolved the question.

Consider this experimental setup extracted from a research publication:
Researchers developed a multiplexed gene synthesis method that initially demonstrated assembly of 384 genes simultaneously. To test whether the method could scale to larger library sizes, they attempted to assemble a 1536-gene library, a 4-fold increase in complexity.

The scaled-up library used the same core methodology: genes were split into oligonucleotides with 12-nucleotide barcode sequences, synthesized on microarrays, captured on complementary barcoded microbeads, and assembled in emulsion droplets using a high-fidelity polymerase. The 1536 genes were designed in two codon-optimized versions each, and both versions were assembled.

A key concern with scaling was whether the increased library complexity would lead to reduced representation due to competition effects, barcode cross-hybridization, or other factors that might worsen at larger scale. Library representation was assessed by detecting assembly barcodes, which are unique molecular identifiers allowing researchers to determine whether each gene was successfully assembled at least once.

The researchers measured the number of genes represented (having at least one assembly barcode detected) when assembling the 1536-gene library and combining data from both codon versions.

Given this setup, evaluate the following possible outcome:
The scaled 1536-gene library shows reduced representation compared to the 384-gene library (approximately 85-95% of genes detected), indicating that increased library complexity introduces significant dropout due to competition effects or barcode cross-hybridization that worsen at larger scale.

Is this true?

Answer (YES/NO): NO